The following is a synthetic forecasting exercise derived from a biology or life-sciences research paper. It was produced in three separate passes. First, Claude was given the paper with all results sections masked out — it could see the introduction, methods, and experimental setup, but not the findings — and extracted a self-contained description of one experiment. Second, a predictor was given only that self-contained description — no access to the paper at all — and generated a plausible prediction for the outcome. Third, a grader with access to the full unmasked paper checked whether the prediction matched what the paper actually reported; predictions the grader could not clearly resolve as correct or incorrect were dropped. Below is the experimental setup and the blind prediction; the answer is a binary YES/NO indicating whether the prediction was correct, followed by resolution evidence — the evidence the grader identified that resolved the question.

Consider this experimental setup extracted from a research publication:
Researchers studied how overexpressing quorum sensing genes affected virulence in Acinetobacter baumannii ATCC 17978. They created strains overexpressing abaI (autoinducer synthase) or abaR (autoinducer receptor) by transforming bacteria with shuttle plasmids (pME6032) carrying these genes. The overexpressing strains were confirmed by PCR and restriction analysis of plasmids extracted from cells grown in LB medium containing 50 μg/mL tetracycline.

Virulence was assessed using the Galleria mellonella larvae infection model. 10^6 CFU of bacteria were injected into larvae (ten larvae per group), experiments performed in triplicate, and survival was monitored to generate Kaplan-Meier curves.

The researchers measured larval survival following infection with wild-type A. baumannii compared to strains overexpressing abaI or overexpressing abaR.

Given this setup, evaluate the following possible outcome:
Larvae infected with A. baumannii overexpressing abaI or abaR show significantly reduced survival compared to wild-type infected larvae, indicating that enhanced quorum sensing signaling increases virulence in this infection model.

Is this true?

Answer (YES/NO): NO